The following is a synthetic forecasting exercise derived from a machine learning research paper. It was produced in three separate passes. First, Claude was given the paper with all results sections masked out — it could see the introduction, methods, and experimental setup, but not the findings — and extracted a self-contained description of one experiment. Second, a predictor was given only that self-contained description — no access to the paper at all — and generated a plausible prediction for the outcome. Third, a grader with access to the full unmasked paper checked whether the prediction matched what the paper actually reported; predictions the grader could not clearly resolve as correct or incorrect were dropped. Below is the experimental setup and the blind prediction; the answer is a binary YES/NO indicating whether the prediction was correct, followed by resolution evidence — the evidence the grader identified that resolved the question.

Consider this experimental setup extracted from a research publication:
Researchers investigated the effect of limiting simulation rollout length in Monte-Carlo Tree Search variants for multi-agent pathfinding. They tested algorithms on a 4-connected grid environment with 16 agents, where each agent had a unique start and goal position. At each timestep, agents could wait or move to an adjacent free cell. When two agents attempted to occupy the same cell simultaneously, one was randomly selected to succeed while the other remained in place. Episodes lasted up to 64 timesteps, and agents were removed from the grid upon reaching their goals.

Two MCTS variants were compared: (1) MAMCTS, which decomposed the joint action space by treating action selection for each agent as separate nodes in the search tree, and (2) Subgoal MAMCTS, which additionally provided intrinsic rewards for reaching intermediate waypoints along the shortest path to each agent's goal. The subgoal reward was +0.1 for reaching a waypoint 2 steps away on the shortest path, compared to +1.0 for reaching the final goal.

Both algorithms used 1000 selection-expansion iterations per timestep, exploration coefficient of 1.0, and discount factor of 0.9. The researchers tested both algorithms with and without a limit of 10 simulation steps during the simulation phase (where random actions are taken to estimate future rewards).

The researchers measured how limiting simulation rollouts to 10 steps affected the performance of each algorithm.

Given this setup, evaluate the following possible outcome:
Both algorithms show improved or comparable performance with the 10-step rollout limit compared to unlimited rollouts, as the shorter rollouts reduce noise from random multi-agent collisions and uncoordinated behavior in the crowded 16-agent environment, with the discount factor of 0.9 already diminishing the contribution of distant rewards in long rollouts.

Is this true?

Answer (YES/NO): NO